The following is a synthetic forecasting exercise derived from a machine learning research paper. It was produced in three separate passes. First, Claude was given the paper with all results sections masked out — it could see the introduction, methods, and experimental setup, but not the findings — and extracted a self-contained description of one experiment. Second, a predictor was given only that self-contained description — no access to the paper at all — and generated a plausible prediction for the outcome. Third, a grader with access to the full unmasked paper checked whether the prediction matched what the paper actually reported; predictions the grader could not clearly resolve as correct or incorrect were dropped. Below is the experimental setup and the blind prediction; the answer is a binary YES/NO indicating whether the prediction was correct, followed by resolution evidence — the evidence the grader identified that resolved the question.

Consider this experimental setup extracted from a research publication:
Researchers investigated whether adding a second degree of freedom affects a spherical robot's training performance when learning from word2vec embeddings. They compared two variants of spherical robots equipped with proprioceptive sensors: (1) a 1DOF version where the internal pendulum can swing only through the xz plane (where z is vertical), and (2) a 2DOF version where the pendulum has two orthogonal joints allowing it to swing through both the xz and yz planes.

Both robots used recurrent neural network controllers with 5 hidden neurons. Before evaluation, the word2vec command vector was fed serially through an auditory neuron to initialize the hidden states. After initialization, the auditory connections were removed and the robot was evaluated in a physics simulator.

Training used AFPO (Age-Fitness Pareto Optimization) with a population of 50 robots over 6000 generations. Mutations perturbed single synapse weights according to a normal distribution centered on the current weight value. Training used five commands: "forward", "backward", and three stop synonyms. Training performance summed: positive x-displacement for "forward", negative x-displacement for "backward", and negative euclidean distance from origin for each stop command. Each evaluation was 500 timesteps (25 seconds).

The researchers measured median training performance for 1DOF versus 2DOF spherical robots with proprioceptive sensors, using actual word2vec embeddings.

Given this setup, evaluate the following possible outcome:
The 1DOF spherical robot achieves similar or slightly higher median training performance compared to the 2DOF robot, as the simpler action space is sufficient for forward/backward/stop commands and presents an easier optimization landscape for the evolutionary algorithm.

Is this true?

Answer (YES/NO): YES